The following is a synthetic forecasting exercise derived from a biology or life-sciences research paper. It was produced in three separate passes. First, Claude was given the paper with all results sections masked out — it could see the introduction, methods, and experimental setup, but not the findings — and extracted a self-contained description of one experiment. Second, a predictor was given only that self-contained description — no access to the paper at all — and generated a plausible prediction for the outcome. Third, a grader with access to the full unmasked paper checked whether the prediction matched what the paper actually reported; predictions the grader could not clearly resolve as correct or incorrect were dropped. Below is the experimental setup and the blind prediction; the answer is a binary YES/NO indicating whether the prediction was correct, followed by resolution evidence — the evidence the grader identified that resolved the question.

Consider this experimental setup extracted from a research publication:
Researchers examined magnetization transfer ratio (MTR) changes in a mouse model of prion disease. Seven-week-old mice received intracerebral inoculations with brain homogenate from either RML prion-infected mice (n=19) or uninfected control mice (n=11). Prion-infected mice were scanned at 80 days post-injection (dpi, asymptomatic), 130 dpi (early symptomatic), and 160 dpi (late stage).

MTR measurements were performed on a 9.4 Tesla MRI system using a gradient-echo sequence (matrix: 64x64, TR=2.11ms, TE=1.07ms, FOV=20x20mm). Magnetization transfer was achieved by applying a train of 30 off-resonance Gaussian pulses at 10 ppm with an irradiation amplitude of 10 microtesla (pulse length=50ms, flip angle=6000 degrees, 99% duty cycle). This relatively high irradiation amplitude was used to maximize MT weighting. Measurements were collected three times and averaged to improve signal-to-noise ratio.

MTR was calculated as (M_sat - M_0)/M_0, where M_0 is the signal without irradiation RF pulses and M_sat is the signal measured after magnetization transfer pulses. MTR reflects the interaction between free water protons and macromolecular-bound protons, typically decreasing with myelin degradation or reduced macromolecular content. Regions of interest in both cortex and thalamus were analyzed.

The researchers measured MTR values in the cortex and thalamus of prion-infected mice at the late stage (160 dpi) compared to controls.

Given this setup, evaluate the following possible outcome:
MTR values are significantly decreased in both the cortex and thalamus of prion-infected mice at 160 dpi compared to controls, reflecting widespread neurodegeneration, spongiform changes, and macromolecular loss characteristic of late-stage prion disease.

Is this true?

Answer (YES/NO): YES